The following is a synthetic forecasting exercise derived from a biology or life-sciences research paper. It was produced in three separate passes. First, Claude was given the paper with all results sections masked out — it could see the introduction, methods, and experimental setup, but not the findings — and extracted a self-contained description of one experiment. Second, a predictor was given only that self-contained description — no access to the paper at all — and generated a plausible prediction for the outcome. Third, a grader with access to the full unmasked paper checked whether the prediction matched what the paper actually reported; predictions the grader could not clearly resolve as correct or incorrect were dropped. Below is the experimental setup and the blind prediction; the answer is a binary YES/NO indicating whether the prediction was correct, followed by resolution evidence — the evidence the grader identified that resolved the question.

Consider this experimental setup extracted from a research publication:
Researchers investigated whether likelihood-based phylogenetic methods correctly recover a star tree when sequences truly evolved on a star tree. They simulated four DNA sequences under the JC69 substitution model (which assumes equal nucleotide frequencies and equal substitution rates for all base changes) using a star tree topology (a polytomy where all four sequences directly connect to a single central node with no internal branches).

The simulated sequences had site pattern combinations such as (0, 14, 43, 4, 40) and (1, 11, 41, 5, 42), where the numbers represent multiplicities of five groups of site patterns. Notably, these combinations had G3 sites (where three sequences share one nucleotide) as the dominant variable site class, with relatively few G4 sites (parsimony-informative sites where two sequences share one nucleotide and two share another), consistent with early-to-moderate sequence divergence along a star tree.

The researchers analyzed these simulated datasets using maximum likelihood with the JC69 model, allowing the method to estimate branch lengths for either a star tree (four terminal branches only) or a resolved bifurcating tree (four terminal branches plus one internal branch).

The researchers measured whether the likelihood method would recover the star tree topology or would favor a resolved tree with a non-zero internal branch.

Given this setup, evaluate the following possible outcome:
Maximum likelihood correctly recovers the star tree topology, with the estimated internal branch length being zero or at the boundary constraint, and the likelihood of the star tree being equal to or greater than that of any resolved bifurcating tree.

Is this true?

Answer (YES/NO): YES